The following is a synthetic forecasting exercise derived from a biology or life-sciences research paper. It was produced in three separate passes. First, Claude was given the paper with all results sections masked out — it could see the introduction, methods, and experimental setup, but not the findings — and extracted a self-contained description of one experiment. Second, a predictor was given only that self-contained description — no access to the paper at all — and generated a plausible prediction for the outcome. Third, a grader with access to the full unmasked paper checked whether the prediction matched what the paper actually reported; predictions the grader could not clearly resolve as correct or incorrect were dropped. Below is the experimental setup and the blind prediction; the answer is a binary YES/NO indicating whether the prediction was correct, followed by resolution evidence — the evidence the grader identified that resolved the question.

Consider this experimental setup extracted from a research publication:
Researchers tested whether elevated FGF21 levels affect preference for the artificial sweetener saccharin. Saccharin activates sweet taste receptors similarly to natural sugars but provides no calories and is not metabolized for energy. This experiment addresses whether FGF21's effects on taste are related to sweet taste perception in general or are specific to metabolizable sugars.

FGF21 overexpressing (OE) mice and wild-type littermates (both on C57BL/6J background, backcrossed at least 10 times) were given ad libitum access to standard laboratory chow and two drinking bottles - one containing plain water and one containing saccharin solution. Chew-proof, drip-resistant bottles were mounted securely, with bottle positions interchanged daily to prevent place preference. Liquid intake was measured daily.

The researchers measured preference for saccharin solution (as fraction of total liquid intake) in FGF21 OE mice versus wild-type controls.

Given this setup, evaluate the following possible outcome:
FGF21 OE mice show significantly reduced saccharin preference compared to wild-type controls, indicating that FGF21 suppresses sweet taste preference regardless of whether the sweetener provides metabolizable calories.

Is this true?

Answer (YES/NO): NO